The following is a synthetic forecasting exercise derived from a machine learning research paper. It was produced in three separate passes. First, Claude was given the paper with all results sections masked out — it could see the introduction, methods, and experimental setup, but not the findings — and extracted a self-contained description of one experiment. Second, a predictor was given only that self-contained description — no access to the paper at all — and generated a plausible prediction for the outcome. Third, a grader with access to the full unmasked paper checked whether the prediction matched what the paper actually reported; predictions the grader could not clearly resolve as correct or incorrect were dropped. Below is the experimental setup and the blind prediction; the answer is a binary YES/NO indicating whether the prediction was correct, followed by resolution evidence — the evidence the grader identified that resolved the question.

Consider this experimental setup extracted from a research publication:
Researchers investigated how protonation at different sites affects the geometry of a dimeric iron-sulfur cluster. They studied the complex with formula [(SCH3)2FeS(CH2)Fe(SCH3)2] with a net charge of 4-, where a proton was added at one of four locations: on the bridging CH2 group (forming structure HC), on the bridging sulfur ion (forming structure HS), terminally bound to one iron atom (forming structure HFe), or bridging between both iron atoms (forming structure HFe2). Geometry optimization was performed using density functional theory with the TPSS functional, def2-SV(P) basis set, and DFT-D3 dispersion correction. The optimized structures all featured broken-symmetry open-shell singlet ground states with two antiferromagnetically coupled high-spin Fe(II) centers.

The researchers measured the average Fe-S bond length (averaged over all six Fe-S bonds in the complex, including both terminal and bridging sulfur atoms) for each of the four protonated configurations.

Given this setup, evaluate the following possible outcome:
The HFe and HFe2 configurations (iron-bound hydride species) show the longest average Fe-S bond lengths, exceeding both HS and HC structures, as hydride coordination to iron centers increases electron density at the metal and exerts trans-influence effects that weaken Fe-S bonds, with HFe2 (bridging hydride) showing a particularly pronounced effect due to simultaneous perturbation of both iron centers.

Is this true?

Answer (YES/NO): NO